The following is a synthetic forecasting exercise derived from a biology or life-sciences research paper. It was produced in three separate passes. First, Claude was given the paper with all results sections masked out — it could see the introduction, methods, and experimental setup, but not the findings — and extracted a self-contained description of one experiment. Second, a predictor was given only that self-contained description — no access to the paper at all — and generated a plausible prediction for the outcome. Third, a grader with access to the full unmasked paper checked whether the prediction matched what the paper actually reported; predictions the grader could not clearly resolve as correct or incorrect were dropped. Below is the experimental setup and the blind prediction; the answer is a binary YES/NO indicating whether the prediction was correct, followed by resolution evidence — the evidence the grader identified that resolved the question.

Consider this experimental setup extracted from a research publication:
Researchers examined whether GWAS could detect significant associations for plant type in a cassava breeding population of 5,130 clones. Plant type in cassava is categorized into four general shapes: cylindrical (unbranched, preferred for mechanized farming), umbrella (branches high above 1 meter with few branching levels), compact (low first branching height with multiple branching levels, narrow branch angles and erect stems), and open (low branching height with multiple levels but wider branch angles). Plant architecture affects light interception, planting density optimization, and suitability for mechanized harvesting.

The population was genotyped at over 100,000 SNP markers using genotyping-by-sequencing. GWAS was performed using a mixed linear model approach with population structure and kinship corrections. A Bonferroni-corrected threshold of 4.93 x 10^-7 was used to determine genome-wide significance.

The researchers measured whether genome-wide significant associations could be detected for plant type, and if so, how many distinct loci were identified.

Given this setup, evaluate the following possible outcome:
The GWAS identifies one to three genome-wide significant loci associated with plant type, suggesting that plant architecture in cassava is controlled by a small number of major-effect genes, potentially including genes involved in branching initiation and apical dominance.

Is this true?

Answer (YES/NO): NO